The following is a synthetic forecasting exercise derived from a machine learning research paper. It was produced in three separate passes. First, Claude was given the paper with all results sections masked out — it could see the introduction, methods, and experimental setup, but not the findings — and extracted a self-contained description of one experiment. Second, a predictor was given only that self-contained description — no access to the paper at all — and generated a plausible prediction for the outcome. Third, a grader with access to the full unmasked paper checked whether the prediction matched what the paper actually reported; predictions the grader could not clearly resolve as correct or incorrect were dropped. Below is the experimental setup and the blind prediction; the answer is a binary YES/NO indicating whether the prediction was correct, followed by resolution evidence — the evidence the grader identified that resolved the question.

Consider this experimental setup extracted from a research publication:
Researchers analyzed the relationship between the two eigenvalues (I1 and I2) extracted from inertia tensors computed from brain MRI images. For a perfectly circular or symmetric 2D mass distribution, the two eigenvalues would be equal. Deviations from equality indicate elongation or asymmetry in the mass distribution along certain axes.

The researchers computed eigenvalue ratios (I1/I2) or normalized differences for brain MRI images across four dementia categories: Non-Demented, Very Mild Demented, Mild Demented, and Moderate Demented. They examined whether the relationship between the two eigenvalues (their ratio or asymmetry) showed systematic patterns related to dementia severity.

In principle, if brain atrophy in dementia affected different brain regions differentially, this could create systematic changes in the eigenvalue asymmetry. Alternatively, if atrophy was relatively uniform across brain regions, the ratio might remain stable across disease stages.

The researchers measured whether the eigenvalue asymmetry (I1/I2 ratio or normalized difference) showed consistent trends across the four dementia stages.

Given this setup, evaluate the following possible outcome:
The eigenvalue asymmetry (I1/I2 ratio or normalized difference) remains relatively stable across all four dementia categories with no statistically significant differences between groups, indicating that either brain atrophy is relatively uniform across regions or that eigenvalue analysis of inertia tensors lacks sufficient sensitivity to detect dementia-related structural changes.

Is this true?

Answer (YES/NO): NO